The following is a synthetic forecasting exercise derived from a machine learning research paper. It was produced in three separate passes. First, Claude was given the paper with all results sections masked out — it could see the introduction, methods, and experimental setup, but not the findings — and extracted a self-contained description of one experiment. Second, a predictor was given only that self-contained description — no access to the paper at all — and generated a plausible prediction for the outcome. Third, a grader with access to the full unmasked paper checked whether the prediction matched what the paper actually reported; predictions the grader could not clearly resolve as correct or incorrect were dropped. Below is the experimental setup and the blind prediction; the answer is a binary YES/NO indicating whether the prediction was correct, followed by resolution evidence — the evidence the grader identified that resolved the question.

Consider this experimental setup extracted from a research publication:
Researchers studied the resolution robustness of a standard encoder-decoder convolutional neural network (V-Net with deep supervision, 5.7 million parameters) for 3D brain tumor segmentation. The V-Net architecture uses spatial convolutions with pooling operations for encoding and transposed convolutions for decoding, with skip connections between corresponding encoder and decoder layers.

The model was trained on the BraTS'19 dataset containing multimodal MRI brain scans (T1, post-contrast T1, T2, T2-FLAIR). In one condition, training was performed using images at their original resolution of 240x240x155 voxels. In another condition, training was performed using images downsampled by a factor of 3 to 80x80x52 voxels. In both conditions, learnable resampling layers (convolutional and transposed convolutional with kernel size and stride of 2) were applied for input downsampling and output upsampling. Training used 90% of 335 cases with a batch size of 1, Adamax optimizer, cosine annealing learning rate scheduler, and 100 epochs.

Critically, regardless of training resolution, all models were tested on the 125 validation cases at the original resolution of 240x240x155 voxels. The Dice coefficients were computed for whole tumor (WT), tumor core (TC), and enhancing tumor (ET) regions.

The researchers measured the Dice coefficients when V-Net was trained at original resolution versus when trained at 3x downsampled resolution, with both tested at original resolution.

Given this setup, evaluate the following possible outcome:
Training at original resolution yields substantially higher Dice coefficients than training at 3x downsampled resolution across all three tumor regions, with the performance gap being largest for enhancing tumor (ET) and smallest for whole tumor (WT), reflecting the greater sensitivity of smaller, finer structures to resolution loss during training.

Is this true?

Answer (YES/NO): NO